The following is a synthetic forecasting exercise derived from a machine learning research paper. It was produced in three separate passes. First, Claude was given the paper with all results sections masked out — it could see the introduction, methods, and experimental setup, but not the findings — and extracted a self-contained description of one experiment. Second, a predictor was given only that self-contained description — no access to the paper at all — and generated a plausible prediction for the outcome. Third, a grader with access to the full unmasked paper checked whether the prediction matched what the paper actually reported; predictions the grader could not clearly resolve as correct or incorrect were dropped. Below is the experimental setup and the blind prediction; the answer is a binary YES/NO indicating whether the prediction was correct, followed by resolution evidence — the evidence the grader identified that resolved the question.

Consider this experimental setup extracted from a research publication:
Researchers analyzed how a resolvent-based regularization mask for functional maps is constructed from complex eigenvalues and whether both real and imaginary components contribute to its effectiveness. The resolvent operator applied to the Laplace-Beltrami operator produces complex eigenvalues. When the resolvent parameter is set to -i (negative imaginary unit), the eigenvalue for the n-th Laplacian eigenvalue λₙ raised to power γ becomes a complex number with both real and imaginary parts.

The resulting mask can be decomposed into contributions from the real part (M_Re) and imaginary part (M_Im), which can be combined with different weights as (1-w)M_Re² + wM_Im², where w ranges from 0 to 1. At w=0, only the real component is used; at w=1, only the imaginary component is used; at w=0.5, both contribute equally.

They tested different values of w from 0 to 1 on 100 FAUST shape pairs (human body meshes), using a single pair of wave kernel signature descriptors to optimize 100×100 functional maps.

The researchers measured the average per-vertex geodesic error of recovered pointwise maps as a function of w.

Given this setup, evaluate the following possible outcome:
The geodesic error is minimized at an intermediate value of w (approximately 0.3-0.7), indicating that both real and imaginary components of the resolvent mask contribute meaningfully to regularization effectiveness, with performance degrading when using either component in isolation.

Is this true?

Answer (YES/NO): YES